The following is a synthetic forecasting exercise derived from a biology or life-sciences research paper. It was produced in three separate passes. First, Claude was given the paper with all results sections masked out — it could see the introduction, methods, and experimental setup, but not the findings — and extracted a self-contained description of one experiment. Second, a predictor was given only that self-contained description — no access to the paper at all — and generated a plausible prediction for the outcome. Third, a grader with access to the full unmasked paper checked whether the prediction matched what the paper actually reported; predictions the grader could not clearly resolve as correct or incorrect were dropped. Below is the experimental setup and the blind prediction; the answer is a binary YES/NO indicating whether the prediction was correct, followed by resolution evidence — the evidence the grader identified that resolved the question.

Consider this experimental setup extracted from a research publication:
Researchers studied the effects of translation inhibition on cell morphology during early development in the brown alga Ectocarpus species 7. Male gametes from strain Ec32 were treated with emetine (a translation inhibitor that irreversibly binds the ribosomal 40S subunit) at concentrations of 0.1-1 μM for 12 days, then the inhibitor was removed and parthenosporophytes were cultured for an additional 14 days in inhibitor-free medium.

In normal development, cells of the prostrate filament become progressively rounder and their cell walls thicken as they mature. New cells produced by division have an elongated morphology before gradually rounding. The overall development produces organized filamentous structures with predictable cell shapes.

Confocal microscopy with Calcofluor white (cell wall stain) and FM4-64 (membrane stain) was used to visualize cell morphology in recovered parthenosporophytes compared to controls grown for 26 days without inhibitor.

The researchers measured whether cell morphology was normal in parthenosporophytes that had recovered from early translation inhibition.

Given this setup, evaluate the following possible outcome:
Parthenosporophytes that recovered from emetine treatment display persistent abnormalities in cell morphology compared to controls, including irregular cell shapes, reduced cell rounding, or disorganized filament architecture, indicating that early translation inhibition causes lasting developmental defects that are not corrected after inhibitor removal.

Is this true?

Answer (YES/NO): YES